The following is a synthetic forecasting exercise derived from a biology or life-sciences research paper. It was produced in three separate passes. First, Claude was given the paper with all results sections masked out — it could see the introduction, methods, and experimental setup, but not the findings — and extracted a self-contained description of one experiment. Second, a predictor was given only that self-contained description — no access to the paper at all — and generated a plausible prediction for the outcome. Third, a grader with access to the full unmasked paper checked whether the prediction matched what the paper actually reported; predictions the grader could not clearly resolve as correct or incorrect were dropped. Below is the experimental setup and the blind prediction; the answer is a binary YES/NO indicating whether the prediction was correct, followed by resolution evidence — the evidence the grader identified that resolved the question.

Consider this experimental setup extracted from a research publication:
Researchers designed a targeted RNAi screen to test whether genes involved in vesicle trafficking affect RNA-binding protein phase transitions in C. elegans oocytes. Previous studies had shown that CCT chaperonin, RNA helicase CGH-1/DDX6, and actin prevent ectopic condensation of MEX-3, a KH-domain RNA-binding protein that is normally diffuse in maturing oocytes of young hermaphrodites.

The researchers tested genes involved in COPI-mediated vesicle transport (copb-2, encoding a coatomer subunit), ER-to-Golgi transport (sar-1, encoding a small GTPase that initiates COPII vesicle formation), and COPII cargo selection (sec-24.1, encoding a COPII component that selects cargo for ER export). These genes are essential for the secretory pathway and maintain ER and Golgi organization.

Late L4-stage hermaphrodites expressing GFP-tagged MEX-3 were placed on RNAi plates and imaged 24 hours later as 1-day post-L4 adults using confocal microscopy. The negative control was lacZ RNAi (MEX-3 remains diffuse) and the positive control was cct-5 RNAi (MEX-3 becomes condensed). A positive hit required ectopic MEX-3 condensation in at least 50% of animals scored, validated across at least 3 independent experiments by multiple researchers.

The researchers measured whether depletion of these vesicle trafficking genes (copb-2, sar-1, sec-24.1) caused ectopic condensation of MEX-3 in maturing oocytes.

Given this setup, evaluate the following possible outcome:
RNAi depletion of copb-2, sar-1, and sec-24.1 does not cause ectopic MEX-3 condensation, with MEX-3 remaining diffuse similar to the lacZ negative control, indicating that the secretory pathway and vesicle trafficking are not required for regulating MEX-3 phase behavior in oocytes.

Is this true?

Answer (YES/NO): NO